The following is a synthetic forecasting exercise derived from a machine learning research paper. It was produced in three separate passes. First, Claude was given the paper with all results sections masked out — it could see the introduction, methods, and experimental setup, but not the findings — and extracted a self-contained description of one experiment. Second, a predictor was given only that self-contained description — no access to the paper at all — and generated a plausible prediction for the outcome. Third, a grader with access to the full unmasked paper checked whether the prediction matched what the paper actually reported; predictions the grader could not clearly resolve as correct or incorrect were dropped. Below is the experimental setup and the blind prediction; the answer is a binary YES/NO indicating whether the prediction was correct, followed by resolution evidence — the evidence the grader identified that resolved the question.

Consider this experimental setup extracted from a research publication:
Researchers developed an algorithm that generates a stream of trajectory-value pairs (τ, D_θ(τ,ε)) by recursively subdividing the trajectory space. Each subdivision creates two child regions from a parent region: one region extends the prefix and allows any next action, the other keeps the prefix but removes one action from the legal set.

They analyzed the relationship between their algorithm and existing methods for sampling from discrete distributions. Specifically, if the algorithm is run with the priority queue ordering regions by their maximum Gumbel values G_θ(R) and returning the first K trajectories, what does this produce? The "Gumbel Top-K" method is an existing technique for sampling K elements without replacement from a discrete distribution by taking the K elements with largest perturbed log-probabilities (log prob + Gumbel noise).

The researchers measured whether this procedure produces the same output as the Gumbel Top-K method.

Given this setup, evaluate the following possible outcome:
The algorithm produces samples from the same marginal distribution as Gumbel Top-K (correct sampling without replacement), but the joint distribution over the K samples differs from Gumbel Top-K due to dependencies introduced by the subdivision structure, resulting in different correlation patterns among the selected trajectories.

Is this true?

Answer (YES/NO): NO